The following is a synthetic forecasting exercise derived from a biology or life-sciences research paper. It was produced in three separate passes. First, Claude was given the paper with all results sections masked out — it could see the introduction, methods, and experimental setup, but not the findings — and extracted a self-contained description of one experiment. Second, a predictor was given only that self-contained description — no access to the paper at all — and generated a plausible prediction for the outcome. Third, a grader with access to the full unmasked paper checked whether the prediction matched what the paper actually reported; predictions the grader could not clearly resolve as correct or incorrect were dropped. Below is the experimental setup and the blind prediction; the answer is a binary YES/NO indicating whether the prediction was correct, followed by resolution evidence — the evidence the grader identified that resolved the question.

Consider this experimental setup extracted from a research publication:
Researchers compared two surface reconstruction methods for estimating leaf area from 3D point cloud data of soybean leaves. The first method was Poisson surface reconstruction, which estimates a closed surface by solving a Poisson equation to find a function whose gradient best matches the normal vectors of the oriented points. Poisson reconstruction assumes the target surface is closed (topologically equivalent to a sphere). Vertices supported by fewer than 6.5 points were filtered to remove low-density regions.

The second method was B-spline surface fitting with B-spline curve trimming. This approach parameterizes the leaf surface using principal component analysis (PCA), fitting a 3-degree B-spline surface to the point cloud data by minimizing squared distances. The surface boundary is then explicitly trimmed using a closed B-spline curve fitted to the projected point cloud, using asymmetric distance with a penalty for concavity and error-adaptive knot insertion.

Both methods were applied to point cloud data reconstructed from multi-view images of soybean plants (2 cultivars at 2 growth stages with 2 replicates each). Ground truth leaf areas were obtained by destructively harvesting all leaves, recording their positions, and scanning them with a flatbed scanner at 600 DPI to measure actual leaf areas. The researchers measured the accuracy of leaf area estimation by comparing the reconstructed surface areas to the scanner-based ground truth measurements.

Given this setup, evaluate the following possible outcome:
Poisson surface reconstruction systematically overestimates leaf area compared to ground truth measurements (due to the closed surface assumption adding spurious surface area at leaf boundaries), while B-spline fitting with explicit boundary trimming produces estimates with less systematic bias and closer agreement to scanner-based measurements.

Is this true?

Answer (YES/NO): YES